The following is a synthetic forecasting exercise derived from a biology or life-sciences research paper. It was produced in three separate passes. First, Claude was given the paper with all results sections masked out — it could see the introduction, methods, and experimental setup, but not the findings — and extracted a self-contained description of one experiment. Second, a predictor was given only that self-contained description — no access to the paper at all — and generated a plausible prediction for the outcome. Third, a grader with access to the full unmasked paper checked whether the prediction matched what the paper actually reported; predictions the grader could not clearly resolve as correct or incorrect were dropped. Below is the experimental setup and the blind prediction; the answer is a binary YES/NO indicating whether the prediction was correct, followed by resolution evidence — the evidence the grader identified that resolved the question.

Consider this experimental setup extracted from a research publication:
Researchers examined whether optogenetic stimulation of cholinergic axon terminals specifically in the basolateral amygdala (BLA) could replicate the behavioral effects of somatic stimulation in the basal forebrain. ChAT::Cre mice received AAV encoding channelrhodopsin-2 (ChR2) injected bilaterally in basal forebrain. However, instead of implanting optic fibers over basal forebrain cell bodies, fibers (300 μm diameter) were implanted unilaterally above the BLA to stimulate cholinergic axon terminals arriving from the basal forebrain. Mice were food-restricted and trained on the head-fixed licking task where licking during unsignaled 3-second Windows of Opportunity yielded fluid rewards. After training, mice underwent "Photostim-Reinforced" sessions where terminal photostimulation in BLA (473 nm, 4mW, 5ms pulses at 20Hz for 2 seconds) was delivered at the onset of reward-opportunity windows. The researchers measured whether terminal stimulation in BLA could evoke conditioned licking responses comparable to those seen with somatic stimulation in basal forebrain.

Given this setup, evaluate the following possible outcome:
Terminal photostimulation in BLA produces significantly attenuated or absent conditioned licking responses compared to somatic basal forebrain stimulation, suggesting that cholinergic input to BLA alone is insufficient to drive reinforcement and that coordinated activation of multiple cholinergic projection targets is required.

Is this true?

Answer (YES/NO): NO